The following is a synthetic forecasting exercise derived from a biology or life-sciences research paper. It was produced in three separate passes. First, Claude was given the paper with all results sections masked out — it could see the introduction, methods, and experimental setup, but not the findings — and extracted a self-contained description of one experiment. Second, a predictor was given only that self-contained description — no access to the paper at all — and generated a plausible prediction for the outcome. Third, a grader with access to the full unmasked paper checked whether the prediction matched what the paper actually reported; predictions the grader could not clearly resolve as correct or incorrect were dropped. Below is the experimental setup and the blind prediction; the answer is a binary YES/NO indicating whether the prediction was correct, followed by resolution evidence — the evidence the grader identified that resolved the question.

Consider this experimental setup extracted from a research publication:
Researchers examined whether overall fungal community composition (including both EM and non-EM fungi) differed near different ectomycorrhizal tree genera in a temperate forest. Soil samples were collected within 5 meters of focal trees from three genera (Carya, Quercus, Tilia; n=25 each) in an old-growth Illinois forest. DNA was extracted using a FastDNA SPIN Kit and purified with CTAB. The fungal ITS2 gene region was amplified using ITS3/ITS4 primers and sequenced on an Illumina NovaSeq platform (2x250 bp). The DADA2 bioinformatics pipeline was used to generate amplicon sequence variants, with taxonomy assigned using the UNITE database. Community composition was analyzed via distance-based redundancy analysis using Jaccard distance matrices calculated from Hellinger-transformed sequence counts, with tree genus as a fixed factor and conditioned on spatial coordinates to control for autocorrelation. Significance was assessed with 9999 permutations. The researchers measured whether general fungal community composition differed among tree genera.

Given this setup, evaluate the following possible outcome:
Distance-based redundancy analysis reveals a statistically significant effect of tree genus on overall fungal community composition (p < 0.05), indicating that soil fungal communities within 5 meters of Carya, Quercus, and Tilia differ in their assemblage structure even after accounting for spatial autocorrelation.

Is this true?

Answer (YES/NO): YES